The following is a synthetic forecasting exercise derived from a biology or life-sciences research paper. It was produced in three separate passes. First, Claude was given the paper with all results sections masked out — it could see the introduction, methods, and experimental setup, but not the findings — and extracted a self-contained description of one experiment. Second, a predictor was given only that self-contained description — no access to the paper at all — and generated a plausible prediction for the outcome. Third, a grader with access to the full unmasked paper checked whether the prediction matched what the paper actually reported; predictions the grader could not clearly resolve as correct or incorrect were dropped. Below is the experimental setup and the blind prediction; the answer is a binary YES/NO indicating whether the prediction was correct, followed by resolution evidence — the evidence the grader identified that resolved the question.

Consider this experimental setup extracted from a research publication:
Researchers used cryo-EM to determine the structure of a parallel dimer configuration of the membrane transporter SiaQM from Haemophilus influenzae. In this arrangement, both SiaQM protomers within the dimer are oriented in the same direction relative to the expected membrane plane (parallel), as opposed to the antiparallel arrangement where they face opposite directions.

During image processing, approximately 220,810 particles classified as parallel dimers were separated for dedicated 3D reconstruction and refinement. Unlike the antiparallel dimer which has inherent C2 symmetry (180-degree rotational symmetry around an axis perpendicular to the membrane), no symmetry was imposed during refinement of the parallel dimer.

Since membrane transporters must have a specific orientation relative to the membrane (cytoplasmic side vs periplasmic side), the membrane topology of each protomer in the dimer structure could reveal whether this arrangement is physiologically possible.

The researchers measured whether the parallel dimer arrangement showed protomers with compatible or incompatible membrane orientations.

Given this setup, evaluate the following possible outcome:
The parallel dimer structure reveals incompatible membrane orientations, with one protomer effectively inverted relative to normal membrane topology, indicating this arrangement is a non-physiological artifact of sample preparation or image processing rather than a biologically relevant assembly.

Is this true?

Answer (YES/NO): NO